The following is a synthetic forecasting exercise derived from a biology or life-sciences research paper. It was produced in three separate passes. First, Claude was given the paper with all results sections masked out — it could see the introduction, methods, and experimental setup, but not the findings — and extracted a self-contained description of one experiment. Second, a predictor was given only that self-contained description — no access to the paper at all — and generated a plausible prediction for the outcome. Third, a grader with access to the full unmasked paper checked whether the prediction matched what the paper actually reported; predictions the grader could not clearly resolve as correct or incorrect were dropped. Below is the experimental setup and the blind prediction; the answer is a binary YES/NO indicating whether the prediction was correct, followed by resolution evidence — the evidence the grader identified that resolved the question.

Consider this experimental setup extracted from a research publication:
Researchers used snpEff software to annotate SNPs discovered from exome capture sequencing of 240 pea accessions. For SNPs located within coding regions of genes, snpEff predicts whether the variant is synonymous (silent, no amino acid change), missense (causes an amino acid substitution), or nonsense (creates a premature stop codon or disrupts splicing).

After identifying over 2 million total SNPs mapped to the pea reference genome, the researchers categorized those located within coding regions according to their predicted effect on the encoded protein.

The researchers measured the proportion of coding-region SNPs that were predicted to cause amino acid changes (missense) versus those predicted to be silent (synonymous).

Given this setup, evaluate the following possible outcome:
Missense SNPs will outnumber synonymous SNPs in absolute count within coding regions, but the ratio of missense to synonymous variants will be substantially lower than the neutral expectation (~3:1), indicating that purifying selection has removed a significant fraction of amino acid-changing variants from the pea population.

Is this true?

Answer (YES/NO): NO